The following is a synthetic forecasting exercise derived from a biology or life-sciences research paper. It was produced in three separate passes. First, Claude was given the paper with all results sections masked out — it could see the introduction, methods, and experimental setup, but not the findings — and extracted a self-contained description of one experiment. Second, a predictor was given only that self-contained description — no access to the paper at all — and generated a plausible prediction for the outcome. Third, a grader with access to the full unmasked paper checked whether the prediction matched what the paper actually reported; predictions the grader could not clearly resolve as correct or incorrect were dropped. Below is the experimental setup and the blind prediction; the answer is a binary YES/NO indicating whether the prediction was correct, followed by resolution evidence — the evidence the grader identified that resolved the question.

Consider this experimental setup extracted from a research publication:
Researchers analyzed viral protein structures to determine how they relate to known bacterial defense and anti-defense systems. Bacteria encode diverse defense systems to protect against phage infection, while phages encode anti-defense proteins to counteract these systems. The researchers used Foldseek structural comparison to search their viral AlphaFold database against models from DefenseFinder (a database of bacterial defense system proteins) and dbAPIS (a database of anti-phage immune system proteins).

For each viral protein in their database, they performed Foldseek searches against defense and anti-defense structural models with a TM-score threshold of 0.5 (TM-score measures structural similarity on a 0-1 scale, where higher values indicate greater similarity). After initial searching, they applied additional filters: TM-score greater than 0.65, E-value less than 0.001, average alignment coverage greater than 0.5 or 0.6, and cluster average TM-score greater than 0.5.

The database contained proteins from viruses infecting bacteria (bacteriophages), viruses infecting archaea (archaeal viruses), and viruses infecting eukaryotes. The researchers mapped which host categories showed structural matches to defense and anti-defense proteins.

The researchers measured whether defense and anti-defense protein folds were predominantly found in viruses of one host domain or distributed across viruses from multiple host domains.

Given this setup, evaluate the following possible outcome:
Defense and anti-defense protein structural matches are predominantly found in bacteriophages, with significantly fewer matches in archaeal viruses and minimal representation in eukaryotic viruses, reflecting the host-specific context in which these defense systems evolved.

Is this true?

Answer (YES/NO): NO